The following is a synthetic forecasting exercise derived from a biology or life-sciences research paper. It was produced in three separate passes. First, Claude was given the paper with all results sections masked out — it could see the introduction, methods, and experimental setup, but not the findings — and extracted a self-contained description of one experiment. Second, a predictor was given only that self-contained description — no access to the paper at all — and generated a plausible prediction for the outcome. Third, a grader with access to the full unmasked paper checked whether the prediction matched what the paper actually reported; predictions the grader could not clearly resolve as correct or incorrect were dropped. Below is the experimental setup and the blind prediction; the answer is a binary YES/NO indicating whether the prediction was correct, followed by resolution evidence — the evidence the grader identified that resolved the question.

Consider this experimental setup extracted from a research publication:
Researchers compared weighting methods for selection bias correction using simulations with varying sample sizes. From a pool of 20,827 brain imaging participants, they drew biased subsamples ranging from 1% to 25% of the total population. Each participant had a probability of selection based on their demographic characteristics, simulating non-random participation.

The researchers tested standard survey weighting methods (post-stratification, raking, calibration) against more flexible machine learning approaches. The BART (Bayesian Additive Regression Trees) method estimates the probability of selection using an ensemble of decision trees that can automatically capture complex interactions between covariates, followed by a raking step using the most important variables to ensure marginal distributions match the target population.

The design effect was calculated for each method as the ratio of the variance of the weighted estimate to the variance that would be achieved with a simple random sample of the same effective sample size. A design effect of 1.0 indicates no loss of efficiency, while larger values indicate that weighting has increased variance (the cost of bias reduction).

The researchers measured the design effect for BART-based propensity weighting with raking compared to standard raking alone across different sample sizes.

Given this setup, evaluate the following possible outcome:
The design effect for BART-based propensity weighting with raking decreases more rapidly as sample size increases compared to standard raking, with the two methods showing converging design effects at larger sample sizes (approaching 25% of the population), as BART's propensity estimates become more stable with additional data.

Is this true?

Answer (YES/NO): NO